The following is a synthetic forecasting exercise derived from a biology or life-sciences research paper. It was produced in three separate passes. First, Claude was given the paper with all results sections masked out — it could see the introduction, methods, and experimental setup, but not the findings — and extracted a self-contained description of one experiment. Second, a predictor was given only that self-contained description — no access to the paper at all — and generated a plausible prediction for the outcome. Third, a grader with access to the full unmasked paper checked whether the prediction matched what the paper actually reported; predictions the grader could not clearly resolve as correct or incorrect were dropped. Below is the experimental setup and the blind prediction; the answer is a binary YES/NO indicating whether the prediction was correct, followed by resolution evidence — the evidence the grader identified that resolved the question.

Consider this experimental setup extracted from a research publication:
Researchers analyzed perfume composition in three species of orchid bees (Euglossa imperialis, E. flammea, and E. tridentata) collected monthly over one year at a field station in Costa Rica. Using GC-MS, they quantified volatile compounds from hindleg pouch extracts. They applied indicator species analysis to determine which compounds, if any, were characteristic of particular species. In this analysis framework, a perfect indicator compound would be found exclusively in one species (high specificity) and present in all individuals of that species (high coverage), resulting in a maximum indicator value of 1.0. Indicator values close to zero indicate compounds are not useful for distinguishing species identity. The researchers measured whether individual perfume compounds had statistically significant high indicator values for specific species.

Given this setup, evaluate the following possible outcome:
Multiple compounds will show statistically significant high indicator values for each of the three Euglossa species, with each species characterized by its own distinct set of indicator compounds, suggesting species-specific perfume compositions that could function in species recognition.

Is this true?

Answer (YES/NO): YES